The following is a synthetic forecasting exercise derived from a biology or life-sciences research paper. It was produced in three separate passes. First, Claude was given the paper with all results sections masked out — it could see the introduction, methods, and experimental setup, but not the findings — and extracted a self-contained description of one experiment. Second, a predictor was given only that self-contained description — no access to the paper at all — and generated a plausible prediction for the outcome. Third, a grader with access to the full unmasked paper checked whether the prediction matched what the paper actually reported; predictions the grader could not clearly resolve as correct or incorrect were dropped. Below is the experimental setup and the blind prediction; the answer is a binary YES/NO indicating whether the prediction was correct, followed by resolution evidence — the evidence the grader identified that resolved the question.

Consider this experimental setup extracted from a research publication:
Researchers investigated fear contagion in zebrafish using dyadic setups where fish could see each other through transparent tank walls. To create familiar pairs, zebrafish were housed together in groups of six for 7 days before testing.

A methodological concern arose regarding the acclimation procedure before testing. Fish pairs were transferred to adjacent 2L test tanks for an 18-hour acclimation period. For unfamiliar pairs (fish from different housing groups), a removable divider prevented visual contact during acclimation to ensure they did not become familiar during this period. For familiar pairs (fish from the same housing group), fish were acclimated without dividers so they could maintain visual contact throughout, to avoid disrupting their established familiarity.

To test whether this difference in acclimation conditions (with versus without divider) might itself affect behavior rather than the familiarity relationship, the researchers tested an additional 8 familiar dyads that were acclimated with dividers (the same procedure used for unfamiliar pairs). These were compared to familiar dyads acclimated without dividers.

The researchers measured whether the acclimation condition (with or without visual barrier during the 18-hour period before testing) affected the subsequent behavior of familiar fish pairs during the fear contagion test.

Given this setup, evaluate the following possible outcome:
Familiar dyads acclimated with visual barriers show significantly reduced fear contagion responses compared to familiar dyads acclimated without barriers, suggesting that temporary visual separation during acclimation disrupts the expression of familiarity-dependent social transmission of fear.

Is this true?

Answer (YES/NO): NO